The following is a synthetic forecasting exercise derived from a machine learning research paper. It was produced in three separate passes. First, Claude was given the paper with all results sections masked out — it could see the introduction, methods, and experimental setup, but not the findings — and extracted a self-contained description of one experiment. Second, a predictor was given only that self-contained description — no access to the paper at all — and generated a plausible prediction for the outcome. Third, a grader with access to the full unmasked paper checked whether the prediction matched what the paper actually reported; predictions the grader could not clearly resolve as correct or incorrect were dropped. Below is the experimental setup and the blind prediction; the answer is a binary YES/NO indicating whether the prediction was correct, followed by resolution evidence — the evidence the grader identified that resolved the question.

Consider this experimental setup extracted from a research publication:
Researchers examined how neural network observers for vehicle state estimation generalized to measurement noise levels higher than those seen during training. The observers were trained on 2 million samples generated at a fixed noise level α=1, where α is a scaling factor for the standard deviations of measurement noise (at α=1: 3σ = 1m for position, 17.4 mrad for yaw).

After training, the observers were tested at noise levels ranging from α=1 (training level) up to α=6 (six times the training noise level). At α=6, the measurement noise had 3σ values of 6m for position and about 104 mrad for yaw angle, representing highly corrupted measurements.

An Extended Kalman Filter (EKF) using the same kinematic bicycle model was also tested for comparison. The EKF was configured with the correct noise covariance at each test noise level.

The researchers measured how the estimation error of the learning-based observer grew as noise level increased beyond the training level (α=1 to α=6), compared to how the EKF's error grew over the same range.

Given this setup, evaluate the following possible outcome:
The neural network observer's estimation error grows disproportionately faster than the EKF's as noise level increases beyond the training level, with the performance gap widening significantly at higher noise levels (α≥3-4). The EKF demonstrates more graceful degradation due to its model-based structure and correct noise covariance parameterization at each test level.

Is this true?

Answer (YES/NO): NO